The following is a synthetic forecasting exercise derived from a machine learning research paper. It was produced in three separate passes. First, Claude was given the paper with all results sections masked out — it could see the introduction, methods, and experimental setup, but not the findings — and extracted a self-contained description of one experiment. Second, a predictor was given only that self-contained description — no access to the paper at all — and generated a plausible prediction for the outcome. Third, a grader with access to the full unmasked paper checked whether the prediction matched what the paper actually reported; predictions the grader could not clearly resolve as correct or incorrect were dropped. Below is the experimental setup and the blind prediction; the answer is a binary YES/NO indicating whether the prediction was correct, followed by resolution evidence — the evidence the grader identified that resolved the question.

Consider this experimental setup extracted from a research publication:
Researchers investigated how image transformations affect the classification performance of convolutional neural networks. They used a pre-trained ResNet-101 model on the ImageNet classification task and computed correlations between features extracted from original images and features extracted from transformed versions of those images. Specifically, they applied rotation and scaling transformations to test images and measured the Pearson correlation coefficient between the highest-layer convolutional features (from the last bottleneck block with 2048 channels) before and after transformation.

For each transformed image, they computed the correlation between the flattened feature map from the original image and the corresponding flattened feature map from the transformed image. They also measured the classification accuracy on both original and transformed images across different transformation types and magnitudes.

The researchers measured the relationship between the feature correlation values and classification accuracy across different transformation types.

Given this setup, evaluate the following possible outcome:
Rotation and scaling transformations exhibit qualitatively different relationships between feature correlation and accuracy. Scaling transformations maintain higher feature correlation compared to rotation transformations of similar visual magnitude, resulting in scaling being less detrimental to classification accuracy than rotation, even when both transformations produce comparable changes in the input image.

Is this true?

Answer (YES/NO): NO